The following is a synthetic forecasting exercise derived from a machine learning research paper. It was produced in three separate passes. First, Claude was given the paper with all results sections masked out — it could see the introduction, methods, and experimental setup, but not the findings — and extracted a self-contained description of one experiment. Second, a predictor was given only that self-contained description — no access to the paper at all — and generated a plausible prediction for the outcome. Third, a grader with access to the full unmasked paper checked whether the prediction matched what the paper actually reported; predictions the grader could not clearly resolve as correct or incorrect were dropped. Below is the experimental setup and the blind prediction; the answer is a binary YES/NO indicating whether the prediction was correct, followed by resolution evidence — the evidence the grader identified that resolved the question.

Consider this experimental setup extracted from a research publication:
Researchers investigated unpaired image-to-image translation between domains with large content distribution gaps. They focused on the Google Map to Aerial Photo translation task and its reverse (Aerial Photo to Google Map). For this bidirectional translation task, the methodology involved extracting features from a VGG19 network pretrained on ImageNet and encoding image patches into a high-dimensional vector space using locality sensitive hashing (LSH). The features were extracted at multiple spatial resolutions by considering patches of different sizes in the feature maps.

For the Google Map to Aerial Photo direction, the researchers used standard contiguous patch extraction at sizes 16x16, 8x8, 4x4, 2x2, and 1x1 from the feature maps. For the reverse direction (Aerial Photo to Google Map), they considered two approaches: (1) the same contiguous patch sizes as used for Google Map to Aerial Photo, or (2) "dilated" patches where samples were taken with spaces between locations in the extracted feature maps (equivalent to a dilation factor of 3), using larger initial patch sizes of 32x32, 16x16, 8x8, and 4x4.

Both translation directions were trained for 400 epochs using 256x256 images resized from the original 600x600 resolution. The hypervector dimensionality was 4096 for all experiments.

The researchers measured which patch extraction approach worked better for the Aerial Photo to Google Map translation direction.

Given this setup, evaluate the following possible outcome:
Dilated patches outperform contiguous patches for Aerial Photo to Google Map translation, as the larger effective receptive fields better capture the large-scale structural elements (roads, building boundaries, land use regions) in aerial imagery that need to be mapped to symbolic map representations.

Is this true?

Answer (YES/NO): YES